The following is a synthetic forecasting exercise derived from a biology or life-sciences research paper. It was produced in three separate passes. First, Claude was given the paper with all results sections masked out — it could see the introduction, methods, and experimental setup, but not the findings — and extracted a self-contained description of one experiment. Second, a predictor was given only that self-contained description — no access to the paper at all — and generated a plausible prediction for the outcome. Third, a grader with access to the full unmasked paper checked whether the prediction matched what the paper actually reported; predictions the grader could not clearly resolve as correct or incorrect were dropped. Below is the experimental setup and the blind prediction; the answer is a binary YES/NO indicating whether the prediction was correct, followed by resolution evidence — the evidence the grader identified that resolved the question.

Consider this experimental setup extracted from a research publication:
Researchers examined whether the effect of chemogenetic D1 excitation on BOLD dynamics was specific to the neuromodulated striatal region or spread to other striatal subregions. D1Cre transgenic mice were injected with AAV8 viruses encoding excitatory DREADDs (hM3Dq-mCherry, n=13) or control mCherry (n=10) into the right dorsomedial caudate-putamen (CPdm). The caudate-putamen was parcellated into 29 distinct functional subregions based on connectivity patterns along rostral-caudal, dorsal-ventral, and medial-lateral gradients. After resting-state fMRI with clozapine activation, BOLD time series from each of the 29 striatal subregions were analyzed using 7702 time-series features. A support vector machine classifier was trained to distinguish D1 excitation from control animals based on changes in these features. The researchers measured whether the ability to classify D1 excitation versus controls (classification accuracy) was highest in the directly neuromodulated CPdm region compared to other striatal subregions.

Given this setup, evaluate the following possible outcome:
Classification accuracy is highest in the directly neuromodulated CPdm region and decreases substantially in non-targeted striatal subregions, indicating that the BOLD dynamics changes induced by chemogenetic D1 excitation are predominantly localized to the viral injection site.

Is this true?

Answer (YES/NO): NO